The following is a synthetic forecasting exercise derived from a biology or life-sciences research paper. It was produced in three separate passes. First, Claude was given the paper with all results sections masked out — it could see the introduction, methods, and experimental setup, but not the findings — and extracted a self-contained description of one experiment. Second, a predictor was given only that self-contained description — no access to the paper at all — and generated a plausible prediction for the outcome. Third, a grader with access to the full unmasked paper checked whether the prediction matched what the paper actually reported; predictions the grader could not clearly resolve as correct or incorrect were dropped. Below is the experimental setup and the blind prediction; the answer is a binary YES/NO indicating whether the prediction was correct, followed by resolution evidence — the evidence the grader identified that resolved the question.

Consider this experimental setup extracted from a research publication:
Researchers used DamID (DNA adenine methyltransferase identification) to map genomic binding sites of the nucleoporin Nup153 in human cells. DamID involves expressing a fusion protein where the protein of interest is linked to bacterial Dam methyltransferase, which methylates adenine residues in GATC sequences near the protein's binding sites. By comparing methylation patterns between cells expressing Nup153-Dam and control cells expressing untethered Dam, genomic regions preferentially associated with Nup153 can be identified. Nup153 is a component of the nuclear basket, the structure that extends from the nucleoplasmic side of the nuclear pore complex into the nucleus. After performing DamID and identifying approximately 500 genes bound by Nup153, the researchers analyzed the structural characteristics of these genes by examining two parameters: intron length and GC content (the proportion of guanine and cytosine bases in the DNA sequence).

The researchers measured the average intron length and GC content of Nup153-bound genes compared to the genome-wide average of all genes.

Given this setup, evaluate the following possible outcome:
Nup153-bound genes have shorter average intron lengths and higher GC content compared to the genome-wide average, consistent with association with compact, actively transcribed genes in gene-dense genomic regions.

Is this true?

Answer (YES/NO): NO